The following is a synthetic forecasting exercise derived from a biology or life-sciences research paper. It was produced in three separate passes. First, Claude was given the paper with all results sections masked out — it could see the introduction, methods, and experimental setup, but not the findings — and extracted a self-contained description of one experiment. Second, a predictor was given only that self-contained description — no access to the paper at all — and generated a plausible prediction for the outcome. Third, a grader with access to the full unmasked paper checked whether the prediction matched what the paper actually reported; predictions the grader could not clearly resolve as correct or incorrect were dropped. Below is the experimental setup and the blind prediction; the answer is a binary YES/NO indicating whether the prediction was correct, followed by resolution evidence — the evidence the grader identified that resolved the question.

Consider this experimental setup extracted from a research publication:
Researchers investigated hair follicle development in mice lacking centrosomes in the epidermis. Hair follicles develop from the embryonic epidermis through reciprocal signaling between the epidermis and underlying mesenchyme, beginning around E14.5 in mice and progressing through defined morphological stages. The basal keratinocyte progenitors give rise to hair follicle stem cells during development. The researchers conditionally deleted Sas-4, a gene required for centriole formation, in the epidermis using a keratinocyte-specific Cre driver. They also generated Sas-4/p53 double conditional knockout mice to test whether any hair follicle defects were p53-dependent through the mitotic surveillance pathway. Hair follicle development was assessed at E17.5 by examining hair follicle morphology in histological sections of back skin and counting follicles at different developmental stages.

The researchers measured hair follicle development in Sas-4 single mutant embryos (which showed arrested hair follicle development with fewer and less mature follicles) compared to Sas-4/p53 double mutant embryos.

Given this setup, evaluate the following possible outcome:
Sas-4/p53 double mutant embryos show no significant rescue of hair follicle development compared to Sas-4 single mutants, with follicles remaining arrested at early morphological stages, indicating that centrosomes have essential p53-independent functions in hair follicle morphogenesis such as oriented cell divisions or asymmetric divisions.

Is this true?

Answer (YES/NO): NO